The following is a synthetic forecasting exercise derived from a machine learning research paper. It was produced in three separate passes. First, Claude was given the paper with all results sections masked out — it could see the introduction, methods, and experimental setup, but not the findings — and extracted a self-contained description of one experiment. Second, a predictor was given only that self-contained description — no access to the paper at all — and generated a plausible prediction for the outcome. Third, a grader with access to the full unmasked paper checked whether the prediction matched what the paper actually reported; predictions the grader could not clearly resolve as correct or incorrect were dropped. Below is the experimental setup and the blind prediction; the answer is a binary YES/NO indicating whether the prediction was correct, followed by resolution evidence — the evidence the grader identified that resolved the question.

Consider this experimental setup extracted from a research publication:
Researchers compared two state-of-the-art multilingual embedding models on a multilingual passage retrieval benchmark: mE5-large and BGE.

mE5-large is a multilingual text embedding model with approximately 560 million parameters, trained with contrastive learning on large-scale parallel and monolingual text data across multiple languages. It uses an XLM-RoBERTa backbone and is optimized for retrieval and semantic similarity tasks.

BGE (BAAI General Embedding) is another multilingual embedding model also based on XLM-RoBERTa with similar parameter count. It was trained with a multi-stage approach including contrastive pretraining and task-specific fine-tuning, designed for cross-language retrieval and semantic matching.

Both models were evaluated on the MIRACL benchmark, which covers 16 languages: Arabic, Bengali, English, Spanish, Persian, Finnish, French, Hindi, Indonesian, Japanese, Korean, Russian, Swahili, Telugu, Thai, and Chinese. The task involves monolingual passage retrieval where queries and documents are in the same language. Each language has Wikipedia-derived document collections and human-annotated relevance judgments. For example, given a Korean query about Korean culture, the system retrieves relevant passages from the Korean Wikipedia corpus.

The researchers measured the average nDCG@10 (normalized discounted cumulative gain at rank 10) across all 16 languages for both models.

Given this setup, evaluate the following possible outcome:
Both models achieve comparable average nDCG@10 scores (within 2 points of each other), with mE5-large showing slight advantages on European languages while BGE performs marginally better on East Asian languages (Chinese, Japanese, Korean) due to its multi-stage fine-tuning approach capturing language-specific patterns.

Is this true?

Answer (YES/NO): NO